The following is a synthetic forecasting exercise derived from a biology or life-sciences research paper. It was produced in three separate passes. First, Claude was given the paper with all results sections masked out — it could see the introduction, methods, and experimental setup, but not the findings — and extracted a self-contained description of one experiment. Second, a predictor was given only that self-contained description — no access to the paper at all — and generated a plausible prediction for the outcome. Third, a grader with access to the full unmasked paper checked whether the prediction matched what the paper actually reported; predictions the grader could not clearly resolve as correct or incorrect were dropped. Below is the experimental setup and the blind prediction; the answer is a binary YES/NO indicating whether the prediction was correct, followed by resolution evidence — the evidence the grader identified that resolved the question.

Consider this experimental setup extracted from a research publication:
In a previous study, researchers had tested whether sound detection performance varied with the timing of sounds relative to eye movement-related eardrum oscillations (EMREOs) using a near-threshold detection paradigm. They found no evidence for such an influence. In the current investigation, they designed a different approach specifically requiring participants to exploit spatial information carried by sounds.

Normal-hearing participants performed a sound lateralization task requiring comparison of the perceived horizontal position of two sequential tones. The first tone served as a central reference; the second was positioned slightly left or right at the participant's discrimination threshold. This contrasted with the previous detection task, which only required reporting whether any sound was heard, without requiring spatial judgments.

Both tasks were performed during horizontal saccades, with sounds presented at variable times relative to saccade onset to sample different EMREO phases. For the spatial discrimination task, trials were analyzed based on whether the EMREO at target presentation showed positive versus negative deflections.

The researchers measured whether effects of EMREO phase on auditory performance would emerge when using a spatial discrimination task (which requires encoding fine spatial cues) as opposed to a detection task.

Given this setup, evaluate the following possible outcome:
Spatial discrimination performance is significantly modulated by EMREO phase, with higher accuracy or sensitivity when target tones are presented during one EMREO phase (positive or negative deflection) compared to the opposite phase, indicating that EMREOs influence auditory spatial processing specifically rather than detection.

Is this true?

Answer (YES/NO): NO